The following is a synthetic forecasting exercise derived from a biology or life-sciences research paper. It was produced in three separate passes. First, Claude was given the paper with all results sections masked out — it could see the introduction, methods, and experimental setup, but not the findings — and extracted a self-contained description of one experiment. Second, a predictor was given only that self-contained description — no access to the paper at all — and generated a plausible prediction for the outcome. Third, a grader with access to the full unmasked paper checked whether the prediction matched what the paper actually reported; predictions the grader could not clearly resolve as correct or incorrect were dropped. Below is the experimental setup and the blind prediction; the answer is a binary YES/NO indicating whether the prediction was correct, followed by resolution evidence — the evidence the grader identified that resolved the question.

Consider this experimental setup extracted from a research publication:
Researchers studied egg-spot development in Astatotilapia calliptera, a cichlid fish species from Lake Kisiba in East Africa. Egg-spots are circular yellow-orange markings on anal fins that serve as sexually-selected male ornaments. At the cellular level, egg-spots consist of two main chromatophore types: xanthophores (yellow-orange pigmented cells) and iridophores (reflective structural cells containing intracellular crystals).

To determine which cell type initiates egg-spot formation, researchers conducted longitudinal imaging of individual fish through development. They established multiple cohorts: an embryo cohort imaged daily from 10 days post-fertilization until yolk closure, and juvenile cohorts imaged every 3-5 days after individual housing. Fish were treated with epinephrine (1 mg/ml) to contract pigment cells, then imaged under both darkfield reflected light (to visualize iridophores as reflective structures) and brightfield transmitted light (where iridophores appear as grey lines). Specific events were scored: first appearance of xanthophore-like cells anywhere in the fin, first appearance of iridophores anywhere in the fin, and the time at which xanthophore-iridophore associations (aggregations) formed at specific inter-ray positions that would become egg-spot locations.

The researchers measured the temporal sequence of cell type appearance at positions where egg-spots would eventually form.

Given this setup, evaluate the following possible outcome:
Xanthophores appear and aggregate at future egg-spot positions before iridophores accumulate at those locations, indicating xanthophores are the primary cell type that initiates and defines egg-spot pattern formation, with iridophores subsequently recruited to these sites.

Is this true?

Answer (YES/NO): NO